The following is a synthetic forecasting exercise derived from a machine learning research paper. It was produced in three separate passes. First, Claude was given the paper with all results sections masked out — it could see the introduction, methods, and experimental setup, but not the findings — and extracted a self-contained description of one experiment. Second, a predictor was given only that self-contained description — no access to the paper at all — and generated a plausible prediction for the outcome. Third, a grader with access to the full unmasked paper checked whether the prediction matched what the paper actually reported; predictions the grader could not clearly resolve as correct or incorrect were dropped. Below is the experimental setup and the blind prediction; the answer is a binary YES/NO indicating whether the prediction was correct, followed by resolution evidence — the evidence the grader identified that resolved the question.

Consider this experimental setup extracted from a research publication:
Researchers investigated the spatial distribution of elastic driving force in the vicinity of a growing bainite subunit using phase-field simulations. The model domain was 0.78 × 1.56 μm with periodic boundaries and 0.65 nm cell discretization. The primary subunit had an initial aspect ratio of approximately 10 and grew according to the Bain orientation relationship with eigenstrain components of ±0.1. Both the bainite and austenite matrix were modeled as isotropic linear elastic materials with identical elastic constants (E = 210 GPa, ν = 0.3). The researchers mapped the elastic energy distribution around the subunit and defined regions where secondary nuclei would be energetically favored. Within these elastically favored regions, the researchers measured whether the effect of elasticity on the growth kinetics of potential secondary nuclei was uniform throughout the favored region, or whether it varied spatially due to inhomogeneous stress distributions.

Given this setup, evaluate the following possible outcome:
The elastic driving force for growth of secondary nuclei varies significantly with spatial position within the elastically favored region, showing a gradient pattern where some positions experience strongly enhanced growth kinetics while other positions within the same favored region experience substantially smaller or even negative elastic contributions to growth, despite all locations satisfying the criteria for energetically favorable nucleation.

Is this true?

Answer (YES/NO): NO